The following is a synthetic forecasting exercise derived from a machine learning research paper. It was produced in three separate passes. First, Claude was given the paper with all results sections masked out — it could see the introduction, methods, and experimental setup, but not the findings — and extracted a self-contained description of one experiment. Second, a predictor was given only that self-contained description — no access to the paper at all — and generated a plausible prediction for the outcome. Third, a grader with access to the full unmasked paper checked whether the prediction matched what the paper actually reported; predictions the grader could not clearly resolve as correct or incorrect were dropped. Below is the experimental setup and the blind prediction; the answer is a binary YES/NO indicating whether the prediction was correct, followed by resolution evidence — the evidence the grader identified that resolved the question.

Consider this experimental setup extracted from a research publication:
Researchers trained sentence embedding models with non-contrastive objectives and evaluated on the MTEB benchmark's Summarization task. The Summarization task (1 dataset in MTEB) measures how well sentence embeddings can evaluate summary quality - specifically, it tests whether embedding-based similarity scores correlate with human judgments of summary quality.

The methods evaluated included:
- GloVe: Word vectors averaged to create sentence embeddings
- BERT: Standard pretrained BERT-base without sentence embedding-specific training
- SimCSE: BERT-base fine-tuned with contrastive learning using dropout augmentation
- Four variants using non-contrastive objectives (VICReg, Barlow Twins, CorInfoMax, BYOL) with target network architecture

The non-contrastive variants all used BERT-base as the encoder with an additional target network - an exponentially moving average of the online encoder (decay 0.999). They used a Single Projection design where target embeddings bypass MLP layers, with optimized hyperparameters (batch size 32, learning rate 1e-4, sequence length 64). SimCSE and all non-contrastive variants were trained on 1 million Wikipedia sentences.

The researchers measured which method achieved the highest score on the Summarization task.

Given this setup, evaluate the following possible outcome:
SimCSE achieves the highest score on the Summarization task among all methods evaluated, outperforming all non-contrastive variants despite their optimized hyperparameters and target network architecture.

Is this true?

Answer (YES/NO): YES